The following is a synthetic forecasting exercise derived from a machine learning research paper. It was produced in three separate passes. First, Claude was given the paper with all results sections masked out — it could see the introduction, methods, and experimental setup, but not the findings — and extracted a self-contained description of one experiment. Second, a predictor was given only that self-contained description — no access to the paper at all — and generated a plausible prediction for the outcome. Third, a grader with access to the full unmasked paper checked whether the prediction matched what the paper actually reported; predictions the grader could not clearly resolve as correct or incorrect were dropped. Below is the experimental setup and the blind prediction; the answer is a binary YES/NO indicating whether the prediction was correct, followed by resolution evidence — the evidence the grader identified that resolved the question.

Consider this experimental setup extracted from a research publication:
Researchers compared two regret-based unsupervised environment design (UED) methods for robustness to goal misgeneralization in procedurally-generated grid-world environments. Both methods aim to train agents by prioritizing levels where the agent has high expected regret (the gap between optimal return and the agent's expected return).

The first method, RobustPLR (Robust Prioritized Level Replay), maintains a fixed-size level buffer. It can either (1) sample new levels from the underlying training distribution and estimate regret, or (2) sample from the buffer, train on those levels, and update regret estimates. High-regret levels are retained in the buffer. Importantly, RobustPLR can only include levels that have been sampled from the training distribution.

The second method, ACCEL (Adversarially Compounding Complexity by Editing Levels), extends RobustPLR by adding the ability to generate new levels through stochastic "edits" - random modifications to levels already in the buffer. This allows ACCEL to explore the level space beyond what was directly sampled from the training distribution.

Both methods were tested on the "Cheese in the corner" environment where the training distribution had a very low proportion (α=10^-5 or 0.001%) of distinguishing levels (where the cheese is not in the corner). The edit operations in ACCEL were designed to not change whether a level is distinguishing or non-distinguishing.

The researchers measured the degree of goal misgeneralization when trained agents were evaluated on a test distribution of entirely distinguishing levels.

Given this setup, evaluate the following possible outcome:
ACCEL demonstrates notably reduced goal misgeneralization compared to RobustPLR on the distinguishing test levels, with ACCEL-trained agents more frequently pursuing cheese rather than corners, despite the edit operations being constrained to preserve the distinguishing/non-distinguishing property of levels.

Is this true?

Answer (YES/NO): YES